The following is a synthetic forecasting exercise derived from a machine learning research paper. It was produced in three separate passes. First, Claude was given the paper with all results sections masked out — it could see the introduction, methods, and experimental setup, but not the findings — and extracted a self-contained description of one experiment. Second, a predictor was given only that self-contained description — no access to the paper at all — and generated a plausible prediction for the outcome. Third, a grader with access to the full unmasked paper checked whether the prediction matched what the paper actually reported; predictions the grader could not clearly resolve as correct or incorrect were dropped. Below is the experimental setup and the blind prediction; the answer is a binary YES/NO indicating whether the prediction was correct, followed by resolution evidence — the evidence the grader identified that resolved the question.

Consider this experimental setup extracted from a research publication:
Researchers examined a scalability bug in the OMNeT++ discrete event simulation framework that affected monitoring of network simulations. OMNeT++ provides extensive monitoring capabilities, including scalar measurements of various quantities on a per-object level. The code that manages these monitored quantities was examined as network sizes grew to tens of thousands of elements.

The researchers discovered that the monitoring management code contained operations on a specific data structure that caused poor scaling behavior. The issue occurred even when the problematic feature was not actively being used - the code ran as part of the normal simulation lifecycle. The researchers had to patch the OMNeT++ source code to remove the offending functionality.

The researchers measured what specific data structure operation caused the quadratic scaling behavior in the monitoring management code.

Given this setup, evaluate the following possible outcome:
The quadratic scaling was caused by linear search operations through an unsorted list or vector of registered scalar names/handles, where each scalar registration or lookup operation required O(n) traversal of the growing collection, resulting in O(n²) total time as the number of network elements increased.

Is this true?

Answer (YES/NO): NO